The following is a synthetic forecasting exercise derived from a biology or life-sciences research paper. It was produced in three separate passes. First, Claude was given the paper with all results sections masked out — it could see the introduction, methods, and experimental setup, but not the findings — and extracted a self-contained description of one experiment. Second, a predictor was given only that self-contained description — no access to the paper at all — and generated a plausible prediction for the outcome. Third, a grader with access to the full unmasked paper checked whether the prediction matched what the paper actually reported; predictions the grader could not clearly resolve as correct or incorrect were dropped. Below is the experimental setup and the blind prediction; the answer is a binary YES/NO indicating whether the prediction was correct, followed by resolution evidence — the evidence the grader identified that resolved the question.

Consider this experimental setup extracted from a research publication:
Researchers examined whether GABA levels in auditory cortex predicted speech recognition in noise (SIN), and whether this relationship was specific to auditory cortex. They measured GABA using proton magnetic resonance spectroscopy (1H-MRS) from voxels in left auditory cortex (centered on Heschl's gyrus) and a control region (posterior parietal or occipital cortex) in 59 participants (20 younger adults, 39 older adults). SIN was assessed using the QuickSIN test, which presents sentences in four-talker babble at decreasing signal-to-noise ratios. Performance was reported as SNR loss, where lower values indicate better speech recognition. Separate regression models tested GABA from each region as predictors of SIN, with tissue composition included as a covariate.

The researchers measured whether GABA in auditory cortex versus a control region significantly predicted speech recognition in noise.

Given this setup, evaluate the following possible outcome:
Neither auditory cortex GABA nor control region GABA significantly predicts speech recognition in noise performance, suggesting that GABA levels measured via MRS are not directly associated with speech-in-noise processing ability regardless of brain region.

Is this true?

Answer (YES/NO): NO